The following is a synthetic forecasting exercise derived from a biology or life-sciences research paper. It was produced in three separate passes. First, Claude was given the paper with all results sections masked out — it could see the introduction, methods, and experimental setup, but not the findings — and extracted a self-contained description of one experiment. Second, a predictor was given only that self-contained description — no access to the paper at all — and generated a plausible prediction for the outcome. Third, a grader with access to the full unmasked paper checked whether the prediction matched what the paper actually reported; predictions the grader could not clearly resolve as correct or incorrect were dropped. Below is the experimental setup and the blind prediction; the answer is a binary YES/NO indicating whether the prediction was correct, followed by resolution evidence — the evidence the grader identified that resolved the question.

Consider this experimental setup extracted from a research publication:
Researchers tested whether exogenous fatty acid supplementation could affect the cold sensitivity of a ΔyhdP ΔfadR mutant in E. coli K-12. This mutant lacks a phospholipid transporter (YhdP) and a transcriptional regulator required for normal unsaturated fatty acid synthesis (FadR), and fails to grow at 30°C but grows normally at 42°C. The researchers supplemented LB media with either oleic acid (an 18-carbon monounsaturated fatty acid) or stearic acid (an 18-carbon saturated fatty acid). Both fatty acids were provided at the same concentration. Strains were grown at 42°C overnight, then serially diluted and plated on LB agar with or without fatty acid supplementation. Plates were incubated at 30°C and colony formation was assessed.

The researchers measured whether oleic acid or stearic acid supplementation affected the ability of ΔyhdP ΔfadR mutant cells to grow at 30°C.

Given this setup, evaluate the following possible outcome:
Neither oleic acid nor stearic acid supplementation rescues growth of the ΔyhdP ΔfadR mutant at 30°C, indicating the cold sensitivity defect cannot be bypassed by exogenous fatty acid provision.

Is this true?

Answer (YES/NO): NO